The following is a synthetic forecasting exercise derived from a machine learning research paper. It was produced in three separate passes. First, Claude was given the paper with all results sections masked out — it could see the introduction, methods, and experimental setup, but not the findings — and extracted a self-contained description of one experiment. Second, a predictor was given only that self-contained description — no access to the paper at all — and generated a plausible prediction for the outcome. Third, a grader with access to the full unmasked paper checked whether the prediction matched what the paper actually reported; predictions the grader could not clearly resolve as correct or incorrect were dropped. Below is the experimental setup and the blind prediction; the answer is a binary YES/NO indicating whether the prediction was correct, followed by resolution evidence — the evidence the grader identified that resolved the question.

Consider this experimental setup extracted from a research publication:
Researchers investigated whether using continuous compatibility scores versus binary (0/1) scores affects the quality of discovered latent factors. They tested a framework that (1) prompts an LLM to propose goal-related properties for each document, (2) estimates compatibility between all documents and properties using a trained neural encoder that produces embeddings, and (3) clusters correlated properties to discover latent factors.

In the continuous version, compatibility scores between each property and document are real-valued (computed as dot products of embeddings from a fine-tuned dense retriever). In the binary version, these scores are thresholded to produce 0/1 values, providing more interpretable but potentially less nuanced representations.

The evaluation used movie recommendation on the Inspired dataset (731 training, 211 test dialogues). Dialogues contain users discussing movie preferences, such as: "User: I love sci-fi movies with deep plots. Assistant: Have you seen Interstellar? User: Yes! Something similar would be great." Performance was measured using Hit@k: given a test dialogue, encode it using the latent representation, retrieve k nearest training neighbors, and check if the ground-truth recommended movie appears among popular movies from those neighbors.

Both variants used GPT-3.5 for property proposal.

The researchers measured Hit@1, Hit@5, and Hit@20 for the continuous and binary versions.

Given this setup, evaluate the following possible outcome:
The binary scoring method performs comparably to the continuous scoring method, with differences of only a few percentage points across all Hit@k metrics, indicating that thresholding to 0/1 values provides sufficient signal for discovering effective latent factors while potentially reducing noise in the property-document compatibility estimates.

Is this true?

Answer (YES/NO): NO